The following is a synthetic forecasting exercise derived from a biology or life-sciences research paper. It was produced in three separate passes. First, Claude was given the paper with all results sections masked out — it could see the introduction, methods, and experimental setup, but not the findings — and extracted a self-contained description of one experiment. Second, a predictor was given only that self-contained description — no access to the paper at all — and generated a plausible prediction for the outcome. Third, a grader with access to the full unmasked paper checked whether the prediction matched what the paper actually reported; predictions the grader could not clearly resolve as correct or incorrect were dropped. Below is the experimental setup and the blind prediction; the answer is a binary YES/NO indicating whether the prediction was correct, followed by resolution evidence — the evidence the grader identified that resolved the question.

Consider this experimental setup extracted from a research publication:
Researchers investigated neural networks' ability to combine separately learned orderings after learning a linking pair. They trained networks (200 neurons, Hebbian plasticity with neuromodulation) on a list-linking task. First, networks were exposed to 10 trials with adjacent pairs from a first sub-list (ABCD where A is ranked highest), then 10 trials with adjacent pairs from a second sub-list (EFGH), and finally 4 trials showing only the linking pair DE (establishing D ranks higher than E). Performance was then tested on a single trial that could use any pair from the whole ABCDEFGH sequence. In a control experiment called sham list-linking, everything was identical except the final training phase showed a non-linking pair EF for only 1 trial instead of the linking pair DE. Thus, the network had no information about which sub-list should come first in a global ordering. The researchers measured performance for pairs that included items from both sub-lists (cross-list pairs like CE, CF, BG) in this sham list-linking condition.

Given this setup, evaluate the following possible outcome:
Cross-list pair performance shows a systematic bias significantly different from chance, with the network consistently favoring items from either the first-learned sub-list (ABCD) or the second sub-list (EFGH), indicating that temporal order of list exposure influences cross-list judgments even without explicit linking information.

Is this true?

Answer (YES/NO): NO